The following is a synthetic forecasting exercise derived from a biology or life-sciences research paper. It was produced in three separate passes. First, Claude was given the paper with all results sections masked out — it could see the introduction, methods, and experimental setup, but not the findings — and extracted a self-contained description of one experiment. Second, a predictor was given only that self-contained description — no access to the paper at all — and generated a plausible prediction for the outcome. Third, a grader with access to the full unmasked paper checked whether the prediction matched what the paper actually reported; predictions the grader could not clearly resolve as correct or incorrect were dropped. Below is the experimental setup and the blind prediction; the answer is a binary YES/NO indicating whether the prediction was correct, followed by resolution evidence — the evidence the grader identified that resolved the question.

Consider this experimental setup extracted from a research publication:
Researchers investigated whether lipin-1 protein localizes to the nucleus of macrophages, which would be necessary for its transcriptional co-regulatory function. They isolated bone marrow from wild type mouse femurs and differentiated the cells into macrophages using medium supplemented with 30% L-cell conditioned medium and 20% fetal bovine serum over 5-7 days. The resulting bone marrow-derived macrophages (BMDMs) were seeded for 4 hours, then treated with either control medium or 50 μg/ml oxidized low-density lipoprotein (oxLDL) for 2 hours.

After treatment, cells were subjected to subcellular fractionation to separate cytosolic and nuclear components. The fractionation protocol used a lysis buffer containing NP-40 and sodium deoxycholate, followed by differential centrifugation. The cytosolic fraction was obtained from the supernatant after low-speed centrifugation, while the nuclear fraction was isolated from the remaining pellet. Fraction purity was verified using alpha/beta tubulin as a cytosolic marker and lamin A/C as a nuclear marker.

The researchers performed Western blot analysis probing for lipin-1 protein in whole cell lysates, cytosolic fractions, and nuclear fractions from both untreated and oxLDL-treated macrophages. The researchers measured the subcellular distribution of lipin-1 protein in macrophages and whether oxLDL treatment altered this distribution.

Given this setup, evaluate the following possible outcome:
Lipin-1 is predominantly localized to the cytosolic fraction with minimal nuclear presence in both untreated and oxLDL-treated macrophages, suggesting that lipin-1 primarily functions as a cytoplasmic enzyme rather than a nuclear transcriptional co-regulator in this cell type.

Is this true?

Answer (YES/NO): NO